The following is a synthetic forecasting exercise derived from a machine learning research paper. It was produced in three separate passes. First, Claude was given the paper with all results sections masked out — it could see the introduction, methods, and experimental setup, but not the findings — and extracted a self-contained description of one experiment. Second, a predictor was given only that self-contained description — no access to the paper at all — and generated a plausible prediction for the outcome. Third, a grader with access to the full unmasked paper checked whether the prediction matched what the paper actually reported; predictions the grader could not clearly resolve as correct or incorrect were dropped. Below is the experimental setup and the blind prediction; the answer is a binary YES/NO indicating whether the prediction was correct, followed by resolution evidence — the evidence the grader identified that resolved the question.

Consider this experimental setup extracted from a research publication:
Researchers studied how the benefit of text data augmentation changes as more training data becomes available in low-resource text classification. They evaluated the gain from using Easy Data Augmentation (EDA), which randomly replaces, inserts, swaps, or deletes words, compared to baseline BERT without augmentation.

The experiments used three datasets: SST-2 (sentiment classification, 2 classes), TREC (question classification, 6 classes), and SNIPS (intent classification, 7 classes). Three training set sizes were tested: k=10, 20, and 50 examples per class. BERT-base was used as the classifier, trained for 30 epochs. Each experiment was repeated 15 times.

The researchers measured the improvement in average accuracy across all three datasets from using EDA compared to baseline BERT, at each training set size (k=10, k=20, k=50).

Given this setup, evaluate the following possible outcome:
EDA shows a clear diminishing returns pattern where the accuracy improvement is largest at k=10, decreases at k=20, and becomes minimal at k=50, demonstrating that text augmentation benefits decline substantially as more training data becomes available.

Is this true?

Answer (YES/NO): NO